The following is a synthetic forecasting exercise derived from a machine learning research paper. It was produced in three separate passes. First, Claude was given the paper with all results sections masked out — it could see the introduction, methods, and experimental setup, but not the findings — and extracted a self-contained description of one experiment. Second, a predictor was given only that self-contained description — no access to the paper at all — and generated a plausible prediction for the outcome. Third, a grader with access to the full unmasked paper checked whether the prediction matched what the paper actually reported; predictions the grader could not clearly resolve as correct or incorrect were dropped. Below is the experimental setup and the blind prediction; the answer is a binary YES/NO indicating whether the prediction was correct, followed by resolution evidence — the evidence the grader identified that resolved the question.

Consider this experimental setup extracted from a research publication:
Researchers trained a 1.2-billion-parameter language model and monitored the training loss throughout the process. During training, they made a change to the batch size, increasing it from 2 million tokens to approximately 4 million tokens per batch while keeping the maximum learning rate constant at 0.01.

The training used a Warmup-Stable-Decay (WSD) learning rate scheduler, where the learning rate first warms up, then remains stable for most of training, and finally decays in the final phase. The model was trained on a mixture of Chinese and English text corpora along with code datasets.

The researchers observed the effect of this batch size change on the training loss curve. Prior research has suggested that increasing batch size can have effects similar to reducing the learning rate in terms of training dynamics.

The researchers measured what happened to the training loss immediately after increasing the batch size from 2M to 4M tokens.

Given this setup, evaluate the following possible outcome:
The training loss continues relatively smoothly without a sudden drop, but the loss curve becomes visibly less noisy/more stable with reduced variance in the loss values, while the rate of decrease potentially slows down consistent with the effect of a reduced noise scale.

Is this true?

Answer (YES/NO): NO